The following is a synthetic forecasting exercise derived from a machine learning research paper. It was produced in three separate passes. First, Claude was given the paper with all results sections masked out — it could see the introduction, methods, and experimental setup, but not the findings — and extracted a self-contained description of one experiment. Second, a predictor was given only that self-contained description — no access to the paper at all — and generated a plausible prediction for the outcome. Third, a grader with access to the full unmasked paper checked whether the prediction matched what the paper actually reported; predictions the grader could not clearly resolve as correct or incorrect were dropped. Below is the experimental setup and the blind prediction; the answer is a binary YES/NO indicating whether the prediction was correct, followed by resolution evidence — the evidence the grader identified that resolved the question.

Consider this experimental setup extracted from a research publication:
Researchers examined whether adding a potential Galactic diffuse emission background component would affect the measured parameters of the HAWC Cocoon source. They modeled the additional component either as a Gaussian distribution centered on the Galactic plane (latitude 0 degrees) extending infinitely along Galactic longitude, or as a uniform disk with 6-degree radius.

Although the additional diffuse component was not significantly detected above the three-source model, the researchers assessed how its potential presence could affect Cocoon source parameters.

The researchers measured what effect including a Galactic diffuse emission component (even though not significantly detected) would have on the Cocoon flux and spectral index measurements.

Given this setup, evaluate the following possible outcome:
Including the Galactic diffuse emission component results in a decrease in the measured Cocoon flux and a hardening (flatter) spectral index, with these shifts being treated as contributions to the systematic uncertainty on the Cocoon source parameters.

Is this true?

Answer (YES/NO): NO